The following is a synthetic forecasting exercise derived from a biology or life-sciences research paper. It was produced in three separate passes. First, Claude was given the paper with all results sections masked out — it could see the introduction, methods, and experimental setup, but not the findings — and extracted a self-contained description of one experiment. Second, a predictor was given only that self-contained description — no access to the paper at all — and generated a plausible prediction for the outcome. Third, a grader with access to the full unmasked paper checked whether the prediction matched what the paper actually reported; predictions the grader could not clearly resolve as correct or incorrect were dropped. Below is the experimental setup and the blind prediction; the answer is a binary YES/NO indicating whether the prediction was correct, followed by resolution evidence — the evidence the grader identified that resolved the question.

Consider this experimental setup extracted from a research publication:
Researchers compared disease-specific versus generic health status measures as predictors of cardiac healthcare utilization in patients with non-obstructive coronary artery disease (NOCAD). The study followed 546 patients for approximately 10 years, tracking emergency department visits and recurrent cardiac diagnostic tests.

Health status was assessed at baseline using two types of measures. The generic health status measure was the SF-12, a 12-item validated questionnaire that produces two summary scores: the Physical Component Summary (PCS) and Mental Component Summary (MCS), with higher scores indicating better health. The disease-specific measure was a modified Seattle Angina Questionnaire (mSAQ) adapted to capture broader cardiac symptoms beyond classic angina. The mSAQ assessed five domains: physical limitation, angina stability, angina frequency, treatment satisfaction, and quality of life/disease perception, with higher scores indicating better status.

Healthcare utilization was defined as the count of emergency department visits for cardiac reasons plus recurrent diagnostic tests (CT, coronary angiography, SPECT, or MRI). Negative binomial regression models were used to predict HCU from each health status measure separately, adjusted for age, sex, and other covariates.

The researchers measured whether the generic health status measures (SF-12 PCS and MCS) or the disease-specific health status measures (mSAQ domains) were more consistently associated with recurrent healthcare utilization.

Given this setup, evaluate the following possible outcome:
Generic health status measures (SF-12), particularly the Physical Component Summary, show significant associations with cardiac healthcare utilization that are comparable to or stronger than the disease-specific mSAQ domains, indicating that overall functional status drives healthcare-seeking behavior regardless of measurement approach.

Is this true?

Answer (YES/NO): NO